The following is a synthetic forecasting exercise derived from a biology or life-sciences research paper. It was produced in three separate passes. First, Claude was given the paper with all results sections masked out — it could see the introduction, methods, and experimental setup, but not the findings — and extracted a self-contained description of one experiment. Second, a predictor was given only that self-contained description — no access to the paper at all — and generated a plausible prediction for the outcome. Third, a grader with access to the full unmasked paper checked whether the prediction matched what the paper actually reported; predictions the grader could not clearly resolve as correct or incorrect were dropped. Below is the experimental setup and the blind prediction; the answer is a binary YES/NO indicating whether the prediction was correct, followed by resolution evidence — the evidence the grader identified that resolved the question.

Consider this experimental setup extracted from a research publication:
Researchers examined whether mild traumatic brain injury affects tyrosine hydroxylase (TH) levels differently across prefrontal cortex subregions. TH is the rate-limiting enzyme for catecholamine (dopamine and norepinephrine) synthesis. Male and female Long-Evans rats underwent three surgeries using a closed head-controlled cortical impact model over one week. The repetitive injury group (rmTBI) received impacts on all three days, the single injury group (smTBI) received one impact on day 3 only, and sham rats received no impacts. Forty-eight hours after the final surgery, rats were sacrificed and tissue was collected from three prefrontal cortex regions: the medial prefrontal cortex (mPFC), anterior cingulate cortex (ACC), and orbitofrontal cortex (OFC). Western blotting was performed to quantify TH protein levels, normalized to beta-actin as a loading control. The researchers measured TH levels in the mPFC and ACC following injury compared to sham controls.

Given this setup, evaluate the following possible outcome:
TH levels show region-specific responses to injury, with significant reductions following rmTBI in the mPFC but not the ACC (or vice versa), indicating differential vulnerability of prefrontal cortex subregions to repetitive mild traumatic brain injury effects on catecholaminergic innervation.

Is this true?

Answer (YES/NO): NO